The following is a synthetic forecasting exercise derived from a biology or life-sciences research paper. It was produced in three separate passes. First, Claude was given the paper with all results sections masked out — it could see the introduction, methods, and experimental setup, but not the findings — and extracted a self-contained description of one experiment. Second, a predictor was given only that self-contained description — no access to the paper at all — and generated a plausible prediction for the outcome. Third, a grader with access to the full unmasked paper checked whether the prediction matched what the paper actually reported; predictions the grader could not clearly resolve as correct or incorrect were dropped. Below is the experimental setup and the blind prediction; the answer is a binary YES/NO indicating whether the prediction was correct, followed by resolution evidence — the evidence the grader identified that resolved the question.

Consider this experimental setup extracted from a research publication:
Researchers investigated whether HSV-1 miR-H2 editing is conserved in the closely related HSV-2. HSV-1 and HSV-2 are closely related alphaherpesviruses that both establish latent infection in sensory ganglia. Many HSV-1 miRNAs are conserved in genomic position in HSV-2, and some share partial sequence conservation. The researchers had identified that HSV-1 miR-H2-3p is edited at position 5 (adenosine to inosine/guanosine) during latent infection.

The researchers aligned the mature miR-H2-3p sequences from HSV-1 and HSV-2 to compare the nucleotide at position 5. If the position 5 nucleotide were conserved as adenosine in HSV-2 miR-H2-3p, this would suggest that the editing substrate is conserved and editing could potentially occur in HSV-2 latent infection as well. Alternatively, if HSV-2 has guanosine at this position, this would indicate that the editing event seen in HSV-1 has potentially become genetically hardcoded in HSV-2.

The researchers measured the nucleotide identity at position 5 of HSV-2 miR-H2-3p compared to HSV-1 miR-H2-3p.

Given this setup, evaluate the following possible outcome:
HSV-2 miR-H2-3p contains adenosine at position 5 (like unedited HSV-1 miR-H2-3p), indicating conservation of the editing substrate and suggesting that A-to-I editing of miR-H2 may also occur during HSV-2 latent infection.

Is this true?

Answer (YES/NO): NO